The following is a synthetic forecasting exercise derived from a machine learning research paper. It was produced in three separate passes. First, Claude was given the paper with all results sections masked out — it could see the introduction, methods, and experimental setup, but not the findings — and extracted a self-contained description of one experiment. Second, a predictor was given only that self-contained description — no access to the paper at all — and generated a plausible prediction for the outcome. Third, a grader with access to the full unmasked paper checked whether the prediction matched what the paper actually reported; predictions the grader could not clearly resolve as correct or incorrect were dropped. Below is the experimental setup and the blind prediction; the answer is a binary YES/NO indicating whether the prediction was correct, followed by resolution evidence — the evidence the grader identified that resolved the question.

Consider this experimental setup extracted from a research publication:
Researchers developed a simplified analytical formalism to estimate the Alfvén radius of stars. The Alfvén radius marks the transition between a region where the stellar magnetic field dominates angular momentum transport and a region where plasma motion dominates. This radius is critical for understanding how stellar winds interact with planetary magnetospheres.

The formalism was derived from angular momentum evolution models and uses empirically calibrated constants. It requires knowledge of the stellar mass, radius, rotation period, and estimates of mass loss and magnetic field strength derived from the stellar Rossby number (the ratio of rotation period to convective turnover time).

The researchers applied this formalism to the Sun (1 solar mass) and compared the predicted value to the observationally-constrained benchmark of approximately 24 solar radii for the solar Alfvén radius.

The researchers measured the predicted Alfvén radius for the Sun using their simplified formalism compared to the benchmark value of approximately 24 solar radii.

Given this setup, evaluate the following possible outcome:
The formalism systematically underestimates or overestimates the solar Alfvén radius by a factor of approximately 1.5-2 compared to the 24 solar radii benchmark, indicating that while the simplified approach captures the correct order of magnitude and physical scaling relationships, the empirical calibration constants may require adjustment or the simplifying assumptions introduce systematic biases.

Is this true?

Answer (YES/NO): NO